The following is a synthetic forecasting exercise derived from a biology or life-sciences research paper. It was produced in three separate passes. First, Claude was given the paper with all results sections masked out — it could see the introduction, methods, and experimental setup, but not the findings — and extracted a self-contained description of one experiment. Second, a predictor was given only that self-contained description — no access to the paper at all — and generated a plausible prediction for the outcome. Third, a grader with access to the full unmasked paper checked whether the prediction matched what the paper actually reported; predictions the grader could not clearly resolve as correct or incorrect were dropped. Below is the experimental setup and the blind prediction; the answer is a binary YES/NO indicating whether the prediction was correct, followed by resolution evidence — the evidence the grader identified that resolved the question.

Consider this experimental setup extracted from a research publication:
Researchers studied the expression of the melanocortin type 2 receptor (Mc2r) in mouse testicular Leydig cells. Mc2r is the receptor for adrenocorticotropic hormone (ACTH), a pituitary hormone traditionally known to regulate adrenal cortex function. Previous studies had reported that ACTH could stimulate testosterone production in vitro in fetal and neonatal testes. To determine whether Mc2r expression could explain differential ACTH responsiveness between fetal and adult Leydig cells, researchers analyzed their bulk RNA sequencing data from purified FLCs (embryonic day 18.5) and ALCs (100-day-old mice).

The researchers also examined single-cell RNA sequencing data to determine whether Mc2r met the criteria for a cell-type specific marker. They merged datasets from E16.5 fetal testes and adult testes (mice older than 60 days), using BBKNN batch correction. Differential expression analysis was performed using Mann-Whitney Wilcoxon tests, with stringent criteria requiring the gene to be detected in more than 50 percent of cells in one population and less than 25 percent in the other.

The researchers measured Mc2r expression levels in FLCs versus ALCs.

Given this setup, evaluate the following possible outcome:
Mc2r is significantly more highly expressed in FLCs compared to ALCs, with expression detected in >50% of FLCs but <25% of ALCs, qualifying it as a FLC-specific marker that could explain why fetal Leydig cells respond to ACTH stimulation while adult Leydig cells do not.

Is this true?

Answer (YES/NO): NO